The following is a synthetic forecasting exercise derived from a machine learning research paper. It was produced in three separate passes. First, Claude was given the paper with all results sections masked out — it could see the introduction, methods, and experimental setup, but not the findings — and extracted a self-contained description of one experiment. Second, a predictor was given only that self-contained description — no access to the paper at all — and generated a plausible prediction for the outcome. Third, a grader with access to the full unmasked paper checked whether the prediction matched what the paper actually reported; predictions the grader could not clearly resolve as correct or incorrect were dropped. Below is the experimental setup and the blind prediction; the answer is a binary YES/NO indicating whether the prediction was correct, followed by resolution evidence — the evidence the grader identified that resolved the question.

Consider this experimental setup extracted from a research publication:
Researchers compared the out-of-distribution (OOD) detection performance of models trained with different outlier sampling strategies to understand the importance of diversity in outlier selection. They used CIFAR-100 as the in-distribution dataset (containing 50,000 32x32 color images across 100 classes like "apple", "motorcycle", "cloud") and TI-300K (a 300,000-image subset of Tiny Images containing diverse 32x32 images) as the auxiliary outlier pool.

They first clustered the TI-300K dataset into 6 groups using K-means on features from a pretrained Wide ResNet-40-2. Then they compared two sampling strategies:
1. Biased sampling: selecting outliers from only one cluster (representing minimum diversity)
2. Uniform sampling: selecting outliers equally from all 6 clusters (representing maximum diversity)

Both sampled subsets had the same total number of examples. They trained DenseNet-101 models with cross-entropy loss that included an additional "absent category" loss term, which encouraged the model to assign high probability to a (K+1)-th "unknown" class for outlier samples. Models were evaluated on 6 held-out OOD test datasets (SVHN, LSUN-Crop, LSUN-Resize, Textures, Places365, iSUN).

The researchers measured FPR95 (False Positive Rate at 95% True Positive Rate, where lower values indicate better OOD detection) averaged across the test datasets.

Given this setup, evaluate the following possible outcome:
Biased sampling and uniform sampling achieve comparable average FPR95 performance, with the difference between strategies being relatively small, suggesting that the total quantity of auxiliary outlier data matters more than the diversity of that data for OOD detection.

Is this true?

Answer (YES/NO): NO